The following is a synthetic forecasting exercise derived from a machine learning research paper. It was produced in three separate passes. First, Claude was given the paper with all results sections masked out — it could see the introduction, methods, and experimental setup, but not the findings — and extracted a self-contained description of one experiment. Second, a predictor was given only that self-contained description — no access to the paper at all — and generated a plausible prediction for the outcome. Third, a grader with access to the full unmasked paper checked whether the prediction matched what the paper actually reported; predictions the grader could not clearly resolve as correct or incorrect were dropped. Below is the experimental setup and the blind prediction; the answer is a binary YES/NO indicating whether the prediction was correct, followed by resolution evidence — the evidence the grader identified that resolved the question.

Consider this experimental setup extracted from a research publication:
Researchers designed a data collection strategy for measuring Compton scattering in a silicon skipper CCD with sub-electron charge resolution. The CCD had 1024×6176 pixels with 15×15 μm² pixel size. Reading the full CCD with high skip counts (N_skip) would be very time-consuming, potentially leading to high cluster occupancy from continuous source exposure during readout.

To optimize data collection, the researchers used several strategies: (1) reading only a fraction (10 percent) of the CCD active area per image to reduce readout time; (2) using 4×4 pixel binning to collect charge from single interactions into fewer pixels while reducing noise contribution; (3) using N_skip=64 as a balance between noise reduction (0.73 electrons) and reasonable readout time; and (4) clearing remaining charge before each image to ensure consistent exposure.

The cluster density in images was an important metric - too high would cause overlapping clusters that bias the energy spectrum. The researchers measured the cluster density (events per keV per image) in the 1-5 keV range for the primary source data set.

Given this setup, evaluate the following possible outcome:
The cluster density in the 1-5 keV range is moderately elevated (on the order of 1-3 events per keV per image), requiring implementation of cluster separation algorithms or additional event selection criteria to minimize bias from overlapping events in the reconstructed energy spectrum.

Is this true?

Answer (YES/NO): NO